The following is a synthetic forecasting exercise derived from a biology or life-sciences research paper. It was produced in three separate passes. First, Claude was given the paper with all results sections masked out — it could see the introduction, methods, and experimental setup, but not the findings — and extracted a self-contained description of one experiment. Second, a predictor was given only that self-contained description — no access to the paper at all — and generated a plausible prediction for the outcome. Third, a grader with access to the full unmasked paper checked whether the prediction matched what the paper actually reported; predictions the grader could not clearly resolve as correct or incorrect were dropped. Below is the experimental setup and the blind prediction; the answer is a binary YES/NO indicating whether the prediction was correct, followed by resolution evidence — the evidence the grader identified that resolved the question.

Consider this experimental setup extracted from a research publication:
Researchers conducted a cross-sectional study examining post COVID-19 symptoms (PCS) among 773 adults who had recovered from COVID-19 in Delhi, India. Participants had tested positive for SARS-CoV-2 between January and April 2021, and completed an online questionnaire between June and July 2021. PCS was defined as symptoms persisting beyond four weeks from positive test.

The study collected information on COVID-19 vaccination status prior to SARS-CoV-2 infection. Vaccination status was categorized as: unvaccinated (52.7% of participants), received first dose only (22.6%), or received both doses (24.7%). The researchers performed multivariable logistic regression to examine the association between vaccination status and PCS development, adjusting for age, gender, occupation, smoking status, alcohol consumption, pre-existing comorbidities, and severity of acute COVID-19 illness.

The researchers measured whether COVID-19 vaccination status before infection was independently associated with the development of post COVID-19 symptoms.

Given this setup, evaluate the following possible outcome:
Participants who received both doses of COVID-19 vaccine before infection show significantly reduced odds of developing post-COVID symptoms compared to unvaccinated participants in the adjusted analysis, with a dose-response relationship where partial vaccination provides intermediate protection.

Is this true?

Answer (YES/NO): NO